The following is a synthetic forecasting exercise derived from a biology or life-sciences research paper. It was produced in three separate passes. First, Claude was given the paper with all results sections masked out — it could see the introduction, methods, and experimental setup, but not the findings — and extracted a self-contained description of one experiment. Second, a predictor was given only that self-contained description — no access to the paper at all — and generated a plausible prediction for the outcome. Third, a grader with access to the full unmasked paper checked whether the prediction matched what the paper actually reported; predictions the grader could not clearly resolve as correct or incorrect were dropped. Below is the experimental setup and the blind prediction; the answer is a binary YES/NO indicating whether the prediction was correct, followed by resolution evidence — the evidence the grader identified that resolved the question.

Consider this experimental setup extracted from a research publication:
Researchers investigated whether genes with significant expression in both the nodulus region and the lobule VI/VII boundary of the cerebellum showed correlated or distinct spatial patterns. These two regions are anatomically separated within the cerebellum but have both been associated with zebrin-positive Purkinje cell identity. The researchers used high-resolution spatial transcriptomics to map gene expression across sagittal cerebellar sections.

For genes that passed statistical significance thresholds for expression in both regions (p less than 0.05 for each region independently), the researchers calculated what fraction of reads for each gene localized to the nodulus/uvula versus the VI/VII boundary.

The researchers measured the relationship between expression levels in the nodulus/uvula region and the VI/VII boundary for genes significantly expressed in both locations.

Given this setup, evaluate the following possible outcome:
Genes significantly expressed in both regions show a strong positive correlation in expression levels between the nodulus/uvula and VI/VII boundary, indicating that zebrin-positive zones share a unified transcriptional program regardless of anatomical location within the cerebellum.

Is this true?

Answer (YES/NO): YES